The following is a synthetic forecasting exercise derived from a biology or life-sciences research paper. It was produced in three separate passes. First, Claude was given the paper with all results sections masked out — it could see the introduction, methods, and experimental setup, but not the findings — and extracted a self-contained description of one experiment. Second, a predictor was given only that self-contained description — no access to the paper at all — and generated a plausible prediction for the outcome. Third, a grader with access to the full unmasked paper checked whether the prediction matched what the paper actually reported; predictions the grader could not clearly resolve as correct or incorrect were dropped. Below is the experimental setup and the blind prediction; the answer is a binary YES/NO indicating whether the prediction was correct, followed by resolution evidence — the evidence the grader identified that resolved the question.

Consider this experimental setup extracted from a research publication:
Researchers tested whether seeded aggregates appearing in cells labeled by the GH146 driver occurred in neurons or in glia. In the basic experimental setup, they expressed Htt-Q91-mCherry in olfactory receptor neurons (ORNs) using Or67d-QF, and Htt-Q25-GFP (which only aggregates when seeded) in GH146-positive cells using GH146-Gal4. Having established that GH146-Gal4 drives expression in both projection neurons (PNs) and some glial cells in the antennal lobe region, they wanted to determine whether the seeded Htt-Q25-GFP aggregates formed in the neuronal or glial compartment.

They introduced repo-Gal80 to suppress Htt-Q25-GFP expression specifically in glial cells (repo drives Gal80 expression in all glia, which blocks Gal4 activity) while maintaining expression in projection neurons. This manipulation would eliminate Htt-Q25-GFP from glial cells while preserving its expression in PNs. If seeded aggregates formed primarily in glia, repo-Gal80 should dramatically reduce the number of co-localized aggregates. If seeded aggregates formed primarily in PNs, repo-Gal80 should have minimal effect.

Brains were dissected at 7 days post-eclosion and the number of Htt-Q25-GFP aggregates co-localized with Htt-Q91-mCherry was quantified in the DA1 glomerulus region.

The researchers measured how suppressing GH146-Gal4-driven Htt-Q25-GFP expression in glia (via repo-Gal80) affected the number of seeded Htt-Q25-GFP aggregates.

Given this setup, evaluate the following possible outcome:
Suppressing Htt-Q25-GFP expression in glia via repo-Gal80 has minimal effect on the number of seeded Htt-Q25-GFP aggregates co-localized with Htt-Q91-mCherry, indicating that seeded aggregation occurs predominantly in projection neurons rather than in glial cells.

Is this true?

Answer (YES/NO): YES